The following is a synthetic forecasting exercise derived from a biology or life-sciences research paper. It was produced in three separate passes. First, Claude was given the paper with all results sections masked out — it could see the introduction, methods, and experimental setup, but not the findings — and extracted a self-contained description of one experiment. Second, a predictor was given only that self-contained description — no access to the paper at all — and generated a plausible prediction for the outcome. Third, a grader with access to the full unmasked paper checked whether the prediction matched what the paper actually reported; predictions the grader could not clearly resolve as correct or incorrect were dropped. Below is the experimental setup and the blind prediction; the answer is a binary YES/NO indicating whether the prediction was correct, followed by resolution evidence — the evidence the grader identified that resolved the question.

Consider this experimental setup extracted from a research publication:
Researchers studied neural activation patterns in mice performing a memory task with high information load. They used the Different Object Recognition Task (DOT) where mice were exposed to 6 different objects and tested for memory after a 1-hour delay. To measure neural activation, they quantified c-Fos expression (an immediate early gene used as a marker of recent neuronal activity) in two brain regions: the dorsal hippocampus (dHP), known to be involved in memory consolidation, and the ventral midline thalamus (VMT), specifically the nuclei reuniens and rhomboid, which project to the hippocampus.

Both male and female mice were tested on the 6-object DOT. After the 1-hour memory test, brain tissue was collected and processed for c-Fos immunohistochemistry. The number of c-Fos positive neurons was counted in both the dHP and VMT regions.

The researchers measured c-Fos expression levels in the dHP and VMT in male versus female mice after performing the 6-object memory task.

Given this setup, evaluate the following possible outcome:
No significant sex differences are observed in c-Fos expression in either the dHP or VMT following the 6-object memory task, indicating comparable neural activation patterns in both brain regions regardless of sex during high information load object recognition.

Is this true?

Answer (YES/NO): NO